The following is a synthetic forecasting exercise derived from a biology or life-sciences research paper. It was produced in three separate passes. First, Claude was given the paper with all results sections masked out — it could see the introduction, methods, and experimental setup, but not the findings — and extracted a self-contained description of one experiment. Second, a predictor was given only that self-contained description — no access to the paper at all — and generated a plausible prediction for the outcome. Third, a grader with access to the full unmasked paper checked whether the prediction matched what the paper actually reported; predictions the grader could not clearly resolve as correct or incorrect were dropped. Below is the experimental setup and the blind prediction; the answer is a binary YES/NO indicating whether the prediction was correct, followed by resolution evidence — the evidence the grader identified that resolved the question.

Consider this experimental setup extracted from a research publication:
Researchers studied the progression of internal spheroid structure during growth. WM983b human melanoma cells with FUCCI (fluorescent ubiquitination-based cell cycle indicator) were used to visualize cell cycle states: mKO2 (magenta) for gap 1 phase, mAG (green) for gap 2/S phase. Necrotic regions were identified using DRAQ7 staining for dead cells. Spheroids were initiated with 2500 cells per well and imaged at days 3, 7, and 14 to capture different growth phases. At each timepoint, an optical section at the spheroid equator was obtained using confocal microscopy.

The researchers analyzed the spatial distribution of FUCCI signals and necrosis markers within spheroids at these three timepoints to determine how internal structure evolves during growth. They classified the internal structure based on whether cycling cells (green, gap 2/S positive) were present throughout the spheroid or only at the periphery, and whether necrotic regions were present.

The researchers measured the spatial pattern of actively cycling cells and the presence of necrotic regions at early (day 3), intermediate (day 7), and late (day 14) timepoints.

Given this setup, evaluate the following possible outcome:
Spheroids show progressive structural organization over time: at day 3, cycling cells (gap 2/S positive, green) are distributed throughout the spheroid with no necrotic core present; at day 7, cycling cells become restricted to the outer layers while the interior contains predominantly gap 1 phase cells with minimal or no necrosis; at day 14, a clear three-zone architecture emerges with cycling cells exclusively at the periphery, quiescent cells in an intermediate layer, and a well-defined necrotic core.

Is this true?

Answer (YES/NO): YES